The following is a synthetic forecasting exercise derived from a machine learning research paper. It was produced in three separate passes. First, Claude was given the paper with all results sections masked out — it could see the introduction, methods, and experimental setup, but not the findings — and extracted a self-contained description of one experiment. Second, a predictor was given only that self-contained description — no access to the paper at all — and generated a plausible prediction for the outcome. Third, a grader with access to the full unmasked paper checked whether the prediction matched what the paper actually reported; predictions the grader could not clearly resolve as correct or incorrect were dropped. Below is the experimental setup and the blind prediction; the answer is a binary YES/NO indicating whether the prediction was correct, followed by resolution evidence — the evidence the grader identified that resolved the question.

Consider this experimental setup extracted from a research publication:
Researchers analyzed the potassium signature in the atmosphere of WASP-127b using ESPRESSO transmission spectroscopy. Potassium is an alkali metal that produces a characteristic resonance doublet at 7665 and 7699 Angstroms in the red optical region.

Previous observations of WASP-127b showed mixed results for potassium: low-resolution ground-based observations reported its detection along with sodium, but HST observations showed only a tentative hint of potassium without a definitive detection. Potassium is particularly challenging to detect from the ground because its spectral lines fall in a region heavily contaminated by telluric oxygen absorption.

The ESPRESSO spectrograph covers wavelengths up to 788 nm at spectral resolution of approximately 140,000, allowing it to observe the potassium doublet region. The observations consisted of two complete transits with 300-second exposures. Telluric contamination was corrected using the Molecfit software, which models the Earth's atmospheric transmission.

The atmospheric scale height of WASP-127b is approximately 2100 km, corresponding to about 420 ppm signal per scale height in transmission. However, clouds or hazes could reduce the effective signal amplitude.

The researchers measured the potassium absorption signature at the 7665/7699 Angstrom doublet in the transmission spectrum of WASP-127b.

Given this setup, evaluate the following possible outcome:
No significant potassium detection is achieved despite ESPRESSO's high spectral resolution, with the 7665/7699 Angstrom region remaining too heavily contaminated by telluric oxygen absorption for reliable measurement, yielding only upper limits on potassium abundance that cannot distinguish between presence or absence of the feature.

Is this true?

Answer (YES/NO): NO